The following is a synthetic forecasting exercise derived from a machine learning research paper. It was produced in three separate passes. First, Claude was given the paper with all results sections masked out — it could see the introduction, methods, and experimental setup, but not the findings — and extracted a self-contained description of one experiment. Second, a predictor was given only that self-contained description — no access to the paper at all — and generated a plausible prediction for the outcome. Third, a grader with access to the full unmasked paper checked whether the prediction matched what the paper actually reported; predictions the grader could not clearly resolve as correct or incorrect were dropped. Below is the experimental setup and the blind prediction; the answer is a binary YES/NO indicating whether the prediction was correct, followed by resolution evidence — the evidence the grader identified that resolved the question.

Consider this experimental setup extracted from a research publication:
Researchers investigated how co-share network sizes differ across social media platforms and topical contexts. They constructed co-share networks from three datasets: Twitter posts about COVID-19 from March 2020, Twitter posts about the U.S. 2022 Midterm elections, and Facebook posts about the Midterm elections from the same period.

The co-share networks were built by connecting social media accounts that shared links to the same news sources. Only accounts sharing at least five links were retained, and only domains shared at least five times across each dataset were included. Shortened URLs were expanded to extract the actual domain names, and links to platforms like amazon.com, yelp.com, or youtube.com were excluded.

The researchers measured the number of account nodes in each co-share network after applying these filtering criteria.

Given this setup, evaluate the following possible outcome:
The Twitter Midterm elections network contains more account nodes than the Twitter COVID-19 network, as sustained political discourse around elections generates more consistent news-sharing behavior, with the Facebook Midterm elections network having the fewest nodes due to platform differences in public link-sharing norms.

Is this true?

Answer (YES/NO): YES